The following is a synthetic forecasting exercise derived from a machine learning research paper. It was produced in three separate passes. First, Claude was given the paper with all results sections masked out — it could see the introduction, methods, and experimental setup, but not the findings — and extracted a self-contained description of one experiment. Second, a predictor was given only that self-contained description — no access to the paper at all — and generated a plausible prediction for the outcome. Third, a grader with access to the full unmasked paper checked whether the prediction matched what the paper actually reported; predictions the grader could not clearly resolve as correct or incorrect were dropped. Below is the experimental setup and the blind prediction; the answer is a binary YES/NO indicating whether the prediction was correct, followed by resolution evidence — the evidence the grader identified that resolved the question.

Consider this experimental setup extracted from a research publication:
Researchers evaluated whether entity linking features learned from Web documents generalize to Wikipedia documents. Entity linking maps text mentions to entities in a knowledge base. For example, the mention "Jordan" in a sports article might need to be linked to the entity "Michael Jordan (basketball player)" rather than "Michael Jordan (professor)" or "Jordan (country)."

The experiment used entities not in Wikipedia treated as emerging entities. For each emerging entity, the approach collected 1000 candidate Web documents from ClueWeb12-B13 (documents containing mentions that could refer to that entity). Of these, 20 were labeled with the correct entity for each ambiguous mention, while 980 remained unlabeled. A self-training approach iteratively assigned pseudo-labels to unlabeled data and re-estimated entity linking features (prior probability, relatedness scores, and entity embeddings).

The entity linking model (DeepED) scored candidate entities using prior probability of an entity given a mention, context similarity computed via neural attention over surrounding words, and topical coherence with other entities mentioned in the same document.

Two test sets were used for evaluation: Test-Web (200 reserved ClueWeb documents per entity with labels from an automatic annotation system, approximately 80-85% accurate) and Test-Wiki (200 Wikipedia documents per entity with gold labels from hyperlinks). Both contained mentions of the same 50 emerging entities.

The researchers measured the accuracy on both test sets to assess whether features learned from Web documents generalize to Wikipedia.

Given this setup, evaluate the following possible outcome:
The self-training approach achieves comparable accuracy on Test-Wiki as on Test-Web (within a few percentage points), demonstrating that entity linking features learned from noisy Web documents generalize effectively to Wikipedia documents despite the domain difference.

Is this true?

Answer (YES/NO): NO